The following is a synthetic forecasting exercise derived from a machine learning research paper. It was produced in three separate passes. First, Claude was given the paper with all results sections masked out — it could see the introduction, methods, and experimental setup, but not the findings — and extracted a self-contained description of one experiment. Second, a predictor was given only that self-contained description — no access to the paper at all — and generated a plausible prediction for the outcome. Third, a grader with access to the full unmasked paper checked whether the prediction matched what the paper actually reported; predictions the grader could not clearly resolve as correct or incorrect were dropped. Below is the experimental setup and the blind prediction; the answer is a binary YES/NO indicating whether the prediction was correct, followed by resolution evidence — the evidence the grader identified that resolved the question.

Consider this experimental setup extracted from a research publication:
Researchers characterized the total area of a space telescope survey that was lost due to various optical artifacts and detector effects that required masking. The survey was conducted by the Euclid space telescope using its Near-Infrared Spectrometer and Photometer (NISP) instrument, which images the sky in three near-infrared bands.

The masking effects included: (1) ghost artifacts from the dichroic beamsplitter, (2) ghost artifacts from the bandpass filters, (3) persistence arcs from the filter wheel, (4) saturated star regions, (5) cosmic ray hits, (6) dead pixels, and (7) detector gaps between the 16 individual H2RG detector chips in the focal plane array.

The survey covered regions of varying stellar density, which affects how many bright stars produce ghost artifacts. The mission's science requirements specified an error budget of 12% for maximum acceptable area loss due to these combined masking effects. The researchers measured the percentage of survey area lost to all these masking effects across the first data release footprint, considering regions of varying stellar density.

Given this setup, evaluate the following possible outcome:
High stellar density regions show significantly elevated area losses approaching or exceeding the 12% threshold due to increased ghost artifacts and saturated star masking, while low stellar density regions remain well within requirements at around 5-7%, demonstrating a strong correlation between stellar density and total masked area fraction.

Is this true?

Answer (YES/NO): NO